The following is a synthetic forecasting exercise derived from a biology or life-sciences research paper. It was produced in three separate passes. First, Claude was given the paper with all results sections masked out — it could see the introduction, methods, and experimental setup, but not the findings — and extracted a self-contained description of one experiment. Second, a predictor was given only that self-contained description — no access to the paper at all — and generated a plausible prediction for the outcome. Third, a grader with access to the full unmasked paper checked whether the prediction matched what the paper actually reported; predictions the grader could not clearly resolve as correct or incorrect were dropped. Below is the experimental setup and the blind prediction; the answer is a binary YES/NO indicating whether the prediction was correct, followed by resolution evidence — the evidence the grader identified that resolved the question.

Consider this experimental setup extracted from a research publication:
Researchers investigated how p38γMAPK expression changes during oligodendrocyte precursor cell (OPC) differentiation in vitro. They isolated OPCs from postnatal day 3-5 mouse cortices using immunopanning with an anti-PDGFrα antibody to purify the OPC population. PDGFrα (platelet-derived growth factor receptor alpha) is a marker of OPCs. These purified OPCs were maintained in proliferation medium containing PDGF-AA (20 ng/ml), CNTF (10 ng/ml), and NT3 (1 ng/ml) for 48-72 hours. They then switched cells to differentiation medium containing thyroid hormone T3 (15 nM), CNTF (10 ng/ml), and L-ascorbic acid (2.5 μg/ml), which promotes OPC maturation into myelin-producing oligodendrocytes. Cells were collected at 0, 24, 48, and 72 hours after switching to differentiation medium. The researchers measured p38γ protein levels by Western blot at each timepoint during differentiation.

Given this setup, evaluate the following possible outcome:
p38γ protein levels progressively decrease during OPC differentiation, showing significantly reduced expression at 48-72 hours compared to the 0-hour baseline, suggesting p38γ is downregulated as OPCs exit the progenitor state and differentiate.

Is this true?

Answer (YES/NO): YES